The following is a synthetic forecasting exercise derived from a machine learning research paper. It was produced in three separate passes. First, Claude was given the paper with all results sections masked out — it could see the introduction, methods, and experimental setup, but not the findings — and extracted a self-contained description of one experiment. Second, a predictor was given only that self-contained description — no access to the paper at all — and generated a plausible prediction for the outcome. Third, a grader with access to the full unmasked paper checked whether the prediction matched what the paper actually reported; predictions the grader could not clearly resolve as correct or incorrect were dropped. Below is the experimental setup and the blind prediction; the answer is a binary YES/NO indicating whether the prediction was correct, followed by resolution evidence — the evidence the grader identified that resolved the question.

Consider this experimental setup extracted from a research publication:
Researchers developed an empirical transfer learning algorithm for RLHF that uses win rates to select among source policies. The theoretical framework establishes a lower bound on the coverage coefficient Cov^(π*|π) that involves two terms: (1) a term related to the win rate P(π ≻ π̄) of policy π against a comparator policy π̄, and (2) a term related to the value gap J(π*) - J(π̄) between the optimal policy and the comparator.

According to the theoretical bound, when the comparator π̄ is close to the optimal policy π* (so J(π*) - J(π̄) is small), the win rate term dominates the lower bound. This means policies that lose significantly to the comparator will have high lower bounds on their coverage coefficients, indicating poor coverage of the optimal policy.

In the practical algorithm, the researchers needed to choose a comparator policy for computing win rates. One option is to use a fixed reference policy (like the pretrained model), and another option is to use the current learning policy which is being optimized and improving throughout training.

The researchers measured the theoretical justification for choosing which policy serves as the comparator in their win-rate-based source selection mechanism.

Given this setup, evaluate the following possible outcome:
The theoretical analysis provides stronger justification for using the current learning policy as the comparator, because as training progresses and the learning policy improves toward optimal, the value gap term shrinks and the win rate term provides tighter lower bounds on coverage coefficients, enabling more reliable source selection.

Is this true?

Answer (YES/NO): YES